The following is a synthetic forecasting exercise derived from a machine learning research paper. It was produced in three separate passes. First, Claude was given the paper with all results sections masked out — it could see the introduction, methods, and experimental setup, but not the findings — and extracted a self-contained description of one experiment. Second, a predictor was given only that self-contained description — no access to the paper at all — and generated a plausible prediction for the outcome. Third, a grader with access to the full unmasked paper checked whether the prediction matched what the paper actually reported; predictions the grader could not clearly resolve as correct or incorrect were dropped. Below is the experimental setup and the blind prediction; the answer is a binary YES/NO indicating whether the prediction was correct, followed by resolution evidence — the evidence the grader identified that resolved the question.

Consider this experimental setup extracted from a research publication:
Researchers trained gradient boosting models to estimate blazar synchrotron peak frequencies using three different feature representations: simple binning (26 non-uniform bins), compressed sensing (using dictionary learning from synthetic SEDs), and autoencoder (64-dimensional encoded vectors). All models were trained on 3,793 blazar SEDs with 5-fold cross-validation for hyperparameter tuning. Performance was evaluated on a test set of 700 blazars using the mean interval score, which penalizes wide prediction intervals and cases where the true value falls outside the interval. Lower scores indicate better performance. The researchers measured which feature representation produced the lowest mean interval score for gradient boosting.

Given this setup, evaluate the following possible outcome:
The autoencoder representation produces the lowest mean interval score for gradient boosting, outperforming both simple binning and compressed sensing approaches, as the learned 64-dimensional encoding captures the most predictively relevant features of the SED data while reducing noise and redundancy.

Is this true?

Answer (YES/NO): YES